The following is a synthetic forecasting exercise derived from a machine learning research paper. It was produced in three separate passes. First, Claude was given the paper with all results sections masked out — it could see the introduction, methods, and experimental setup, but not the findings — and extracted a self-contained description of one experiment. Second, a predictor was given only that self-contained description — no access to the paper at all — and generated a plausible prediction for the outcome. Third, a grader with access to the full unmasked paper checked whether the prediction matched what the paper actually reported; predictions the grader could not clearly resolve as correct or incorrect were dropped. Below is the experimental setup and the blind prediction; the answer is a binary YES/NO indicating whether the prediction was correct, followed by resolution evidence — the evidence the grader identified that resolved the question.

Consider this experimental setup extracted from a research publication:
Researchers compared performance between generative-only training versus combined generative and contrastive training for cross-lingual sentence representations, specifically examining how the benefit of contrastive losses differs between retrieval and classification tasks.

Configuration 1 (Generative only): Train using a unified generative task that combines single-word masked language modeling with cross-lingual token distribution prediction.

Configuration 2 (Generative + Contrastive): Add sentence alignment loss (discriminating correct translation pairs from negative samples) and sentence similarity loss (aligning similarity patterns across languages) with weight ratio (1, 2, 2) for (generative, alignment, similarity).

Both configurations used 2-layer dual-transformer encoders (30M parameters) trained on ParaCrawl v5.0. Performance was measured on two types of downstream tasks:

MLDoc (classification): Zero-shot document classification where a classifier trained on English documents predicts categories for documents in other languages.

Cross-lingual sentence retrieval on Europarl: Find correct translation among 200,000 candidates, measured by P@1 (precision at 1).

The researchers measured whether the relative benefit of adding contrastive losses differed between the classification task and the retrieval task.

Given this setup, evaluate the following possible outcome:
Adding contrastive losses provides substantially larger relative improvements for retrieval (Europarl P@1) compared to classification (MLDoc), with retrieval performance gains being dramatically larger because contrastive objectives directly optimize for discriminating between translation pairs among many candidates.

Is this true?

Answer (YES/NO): NO